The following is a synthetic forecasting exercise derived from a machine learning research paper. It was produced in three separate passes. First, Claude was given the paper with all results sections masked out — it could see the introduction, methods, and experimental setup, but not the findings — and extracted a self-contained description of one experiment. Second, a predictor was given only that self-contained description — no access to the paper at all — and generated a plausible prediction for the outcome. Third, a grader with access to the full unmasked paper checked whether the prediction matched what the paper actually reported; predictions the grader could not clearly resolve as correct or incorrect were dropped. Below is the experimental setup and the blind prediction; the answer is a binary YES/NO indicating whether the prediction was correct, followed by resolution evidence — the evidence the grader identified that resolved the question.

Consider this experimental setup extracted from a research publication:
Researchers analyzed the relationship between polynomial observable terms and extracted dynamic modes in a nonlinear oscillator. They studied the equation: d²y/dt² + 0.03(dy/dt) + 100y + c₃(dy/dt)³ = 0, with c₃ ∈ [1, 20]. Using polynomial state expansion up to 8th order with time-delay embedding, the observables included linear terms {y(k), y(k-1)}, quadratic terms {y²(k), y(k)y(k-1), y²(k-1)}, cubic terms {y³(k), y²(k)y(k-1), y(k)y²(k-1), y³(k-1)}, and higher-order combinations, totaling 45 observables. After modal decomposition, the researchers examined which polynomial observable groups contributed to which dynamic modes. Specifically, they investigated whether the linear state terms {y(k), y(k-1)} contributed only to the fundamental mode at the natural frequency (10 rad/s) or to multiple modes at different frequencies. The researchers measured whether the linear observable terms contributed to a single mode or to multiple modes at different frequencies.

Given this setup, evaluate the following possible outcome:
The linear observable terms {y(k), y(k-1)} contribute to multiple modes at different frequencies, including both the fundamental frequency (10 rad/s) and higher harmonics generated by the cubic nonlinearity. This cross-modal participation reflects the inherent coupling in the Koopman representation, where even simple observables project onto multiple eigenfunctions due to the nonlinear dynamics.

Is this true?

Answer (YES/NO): YES